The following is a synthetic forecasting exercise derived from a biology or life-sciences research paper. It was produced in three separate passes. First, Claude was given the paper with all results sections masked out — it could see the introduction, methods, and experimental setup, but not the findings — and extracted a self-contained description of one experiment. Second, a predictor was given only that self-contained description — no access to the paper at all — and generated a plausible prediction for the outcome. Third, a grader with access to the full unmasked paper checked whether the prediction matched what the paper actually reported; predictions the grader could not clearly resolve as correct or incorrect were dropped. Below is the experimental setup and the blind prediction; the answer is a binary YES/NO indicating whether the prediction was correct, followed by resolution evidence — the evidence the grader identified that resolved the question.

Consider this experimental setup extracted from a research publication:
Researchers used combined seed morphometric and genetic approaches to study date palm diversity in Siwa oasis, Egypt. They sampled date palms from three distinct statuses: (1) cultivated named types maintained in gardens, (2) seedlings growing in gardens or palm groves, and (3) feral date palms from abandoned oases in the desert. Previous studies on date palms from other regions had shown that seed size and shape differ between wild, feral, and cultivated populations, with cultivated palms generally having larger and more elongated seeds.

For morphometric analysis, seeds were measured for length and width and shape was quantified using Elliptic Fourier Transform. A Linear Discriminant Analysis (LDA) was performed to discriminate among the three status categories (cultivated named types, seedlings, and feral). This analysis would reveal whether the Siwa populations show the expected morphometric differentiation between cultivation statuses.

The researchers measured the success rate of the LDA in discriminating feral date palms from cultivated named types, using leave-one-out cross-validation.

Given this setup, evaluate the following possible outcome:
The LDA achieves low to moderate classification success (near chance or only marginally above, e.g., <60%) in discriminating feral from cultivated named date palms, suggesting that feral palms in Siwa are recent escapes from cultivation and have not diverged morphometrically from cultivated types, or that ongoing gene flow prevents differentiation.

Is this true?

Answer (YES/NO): NO